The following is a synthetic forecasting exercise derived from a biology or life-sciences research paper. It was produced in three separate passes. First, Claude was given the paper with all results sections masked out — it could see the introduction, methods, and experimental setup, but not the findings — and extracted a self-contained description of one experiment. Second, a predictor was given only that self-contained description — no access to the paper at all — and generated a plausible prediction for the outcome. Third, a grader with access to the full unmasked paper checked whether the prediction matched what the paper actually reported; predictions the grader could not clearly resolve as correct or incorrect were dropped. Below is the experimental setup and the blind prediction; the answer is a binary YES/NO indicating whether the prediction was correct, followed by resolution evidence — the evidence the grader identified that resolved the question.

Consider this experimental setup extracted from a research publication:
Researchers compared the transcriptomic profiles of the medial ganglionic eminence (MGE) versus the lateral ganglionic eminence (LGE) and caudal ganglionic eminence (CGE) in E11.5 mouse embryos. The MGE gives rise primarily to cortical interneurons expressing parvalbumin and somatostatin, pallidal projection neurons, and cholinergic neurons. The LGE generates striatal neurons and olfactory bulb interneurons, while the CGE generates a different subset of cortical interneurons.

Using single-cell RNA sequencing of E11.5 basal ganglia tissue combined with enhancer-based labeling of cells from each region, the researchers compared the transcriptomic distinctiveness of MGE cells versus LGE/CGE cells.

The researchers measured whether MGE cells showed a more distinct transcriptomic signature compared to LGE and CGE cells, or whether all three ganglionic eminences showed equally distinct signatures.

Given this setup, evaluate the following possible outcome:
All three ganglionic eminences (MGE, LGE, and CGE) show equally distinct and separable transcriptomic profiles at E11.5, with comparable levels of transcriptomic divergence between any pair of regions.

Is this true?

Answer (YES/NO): NO